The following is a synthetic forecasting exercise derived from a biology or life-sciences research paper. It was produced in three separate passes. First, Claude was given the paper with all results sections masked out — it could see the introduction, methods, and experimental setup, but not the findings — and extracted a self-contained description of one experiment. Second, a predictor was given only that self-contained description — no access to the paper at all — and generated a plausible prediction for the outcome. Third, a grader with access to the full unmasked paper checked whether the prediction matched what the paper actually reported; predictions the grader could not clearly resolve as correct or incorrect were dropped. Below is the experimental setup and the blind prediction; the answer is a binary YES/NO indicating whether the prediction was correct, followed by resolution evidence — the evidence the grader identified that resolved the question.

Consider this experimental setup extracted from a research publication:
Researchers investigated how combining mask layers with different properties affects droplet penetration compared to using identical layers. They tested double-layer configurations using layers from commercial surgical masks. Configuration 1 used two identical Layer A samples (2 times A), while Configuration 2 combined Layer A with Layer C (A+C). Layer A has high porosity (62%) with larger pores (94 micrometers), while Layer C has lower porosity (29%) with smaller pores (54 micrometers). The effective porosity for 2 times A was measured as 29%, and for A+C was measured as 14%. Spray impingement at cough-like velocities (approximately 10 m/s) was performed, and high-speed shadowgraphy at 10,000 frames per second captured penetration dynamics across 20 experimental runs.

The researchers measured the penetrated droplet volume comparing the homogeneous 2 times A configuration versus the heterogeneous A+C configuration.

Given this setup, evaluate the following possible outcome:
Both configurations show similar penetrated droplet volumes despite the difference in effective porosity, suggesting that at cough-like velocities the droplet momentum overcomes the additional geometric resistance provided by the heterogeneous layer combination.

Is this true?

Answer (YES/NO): NO